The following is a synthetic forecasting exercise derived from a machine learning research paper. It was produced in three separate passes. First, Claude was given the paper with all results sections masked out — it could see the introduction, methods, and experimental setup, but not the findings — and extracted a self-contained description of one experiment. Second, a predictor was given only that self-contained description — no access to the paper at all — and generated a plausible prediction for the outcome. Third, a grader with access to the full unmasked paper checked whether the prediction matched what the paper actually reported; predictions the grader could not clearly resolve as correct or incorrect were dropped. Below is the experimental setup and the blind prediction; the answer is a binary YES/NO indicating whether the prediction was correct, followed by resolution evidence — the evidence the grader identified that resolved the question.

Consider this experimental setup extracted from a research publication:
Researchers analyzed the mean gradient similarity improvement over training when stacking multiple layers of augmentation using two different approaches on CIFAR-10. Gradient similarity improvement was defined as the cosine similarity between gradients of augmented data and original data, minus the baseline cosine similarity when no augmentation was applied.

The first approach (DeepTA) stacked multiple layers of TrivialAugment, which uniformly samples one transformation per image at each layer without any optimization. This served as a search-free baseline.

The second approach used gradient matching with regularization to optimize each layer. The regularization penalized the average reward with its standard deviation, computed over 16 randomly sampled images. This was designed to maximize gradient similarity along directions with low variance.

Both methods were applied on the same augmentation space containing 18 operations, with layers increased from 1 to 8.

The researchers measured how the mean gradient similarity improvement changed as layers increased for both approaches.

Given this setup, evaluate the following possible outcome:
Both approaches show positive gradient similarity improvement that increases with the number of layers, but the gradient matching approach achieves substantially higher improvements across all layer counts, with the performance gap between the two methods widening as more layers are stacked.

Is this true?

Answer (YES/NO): NO